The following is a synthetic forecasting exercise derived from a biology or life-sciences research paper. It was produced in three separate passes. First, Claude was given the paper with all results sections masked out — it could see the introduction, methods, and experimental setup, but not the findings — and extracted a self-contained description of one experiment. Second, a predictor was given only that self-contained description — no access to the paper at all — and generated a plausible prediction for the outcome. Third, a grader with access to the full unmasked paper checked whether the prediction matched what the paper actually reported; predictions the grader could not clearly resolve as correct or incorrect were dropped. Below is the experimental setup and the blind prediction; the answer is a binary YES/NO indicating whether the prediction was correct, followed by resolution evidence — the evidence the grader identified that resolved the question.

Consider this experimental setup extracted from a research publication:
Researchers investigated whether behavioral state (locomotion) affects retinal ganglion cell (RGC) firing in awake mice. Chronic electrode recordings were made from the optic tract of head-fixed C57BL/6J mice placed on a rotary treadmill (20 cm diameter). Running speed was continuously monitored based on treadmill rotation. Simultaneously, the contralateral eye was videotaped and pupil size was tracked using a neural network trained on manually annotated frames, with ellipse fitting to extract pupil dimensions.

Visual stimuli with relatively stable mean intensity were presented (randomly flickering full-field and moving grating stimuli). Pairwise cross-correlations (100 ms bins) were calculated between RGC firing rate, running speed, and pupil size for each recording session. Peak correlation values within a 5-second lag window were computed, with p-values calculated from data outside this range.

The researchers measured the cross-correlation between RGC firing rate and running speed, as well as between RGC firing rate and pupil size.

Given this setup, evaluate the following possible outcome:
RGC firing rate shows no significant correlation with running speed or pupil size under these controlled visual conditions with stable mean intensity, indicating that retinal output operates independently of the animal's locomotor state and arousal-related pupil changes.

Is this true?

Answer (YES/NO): NO